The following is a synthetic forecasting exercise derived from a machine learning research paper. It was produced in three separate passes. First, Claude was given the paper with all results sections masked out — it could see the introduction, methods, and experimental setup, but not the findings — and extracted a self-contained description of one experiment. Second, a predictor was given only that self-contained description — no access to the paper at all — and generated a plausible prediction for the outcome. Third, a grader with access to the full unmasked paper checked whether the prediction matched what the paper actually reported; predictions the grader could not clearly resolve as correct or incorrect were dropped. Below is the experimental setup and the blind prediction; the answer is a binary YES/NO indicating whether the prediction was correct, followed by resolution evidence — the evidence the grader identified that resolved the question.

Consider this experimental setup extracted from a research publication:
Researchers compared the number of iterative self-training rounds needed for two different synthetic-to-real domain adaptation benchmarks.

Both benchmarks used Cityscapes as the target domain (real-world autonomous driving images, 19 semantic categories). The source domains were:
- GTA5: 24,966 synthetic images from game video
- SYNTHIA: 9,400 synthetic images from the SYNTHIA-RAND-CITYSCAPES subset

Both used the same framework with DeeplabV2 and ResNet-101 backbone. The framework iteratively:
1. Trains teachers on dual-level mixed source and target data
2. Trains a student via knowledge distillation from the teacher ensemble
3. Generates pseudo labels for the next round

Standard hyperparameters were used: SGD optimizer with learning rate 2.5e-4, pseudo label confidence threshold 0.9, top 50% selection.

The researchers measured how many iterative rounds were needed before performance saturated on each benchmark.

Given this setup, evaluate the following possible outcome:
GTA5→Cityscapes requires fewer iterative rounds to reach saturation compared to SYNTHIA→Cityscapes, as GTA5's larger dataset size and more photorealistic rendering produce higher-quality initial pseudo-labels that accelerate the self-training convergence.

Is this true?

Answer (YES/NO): NO